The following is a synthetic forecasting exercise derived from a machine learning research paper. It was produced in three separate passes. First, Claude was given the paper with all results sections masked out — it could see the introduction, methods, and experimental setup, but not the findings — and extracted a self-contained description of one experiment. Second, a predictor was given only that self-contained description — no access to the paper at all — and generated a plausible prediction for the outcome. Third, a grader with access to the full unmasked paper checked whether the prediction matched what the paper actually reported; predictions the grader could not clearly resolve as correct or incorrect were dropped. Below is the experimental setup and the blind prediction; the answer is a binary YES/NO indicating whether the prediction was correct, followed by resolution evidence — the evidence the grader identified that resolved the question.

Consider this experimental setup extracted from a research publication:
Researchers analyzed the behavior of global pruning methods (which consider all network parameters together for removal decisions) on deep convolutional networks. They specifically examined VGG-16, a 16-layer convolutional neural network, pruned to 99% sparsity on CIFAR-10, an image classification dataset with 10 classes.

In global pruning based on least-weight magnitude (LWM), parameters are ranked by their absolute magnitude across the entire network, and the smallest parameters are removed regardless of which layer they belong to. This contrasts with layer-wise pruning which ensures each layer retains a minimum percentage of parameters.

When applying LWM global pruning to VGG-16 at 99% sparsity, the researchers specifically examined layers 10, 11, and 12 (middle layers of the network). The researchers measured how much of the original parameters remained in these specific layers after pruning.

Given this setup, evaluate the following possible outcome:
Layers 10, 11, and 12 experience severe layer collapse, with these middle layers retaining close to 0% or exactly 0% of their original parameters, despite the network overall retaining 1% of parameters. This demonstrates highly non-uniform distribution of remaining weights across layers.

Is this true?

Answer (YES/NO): YES